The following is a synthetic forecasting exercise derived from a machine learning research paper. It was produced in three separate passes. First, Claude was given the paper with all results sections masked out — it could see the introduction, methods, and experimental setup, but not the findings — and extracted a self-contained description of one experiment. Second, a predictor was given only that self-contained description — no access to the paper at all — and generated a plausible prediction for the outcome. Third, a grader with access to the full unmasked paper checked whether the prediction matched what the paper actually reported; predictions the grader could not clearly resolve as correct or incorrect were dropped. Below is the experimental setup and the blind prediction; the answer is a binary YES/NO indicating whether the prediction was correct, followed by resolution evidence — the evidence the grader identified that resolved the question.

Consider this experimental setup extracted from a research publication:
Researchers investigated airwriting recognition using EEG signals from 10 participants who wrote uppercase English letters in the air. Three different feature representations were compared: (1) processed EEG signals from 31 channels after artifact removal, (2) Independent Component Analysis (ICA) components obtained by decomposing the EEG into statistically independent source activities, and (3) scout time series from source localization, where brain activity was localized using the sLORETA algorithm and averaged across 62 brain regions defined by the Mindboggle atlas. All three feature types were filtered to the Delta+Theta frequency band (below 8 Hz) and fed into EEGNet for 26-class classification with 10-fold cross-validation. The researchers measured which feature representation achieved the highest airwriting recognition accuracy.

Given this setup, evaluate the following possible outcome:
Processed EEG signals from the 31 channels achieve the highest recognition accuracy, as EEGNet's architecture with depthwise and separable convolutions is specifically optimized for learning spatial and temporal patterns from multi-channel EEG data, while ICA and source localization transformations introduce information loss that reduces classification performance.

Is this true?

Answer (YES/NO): NO